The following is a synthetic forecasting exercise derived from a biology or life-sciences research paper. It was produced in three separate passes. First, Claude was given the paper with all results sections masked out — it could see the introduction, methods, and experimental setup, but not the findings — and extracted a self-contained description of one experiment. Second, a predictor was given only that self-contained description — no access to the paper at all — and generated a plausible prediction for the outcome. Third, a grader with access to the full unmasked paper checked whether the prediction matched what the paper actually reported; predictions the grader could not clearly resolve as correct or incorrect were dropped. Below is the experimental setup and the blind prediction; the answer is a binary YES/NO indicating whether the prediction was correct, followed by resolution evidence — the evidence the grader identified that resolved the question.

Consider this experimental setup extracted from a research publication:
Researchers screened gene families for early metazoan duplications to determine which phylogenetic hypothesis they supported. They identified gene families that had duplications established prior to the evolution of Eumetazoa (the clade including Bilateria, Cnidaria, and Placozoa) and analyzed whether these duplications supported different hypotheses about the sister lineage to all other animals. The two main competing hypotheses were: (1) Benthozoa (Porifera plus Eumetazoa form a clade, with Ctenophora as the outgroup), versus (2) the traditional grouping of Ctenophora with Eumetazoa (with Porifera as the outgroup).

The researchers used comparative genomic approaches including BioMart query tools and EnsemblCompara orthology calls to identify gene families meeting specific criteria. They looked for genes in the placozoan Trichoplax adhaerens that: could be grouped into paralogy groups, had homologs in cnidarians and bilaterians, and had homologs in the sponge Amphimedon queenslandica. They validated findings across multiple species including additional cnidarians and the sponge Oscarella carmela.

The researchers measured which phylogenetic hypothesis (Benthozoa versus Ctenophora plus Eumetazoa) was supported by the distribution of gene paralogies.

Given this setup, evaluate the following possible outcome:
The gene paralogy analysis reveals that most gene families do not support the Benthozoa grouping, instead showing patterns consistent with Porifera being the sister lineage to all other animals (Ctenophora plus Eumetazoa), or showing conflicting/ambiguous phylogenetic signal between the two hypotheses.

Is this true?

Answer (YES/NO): NO